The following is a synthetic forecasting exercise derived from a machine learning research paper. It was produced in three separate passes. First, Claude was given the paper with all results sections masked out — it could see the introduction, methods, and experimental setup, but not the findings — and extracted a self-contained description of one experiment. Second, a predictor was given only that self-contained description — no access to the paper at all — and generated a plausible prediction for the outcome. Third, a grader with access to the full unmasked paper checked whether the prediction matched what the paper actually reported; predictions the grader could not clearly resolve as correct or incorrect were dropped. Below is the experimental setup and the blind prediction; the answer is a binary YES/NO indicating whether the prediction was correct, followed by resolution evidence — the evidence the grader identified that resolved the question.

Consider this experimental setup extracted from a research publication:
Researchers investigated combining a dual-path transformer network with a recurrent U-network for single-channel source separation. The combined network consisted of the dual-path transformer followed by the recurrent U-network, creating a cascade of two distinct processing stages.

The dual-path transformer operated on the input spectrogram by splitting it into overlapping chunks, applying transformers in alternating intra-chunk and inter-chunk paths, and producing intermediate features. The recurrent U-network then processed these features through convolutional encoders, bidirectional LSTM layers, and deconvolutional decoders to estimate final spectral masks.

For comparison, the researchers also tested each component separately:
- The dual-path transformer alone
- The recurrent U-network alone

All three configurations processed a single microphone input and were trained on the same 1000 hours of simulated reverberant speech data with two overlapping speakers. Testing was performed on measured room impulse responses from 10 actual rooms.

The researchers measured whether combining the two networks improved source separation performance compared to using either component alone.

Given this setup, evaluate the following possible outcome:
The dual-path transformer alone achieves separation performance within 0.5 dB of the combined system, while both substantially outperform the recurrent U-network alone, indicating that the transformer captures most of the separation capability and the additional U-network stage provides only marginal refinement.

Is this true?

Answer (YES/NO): NO